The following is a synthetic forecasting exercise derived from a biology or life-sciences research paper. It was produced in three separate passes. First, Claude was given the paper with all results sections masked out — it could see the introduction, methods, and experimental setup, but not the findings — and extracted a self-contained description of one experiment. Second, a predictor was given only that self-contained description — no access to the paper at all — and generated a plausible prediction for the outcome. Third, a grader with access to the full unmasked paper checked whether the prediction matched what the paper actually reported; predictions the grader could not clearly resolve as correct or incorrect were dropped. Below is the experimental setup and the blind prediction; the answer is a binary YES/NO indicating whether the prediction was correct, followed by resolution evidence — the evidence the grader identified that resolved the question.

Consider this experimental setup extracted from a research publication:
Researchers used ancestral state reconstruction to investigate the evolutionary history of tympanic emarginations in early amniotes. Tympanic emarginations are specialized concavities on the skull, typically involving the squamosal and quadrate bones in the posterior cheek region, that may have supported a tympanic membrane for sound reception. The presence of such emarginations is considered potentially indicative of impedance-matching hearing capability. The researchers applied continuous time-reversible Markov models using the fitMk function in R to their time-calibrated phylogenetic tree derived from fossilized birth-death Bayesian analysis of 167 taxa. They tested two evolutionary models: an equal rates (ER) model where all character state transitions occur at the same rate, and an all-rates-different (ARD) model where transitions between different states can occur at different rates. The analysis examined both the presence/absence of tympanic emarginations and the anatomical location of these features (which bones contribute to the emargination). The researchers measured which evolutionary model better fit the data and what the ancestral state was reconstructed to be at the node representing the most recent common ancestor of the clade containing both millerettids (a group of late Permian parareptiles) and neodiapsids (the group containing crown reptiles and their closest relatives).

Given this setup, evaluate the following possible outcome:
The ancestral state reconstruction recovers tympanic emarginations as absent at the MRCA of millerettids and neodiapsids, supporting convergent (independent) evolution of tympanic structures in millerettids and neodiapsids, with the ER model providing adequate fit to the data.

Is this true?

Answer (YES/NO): NO